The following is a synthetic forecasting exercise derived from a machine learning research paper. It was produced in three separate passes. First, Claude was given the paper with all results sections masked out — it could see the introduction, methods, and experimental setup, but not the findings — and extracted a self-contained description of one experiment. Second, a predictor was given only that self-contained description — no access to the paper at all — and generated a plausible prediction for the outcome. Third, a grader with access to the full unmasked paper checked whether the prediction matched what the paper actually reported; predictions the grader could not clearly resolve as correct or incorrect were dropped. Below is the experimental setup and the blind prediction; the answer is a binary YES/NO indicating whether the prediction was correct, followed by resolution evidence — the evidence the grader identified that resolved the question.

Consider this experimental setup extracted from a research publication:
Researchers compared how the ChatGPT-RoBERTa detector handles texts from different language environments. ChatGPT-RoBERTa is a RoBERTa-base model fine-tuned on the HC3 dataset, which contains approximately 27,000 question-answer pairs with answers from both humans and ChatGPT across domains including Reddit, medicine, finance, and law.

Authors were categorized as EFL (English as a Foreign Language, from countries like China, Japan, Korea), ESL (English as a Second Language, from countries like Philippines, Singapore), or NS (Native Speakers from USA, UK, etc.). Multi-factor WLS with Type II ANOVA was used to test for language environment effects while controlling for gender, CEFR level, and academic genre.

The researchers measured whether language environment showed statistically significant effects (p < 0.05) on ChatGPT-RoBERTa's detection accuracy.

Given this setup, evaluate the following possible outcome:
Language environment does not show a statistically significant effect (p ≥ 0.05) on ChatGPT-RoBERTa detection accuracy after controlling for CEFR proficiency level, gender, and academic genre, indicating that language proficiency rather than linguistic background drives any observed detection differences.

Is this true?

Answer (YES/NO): YES